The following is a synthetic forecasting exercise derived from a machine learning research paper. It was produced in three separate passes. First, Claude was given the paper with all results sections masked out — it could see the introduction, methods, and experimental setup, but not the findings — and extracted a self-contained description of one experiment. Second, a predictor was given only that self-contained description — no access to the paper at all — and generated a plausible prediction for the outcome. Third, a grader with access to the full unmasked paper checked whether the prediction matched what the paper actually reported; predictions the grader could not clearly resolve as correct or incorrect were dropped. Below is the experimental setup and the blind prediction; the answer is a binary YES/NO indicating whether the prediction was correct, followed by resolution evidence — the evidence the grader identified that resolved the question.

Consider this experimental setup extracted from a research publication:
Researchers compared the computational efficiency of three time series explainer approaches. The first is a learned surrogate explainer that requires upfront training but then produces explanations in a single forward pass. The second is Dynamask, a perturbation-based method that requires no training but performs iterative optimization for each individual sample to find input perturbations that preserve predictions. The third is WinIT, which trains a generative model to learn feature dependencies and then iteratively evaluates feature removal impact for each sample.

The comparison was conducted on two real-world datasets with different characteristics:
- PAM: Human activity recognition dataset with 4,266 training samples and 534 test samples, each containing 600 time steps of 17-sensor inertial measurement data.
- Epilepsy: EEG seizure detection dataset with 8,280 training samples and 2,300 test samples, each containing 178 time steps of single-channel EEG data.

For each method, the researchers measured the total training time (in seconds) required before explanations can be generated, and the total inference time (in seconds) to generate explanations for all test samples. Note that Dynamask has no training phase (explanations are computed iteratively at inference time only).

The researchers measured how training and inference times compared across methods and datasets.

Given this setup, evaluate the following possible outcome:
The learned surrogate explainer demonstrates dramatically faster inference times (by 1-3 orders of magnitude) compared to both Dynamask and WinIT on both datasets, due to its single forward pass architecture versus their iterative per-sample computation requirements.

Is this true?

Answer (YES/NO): YES